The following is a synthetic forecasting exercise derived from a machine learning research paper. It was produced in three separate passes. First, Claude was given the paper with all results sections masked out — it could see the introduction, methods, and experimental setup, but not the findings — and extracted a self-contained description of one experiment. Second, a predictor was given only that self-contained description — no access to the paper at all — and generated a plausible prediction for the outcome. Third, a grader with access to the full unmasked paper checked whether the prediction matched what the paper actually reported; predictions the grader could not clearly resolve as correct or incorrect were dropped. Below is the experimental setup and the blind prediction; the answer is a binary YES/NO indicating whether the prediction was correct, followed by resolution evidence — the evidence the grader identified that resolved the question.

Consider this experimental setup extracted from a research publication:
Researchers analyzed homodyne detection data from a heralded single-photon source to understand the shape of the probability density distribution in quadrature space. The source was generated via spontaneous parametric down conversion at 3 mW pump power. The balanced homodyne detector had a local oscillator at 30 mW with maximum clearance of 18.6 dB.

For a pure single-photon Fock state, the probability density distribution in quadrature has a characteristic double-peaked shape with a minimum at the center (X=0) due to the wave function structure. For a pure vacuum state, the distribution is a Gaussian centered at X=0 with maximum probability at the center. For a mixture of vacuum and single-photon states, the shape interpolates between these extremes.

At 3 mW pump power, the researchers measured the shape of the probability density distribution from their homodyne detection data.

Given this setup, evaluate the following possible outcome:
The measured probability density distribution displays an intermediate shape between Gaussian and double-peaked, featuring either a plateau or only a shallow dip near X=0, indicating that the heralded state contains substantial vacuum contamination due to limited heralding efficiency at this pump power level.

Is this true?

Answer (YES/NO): NO